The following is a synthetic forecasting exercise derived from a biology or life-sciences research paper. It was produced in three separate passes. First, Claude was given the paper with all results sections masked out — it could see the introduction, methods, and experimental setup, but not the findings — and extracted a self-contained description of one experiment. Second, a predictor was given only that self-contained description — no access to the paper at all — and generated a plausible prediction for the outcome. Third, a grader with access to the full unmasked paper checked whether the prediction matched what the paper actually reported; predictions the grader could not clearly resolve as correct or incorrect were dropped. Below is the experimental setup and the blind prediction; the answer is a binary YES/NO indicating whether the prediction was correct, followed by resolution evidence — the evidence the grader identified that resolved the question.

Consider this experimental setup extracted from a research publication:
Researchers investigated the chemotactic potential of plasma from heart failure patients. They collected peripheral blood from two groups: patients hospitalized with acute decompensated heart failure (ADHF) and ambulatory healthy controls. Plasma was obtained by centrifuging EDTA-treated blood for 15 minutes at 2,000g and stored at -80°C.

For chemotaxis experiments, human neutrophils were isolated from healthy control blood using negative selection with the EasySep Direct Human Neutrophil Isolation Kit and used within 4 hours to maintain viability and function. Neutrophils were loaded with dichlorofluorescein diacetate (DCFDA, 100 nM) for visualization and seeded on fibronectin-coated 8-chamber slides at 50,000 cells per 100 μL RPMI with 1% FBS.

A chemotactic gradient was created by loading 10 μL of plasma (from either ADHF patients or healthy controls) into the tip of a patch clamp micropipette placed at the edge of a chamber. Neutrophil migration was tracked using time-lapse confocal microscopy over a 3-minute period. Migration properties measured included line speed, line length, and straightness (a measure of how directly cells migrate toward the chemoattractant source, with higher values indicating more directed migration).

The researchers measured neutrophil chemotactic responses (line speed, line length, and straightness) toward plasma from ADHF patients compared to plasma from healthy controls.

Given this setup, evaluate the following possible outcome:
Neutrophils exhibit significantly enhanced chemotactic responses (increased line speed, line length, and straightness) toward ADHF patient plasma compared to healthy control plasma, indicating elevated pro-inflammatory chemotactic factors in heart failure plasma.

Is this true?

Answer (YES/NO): YES